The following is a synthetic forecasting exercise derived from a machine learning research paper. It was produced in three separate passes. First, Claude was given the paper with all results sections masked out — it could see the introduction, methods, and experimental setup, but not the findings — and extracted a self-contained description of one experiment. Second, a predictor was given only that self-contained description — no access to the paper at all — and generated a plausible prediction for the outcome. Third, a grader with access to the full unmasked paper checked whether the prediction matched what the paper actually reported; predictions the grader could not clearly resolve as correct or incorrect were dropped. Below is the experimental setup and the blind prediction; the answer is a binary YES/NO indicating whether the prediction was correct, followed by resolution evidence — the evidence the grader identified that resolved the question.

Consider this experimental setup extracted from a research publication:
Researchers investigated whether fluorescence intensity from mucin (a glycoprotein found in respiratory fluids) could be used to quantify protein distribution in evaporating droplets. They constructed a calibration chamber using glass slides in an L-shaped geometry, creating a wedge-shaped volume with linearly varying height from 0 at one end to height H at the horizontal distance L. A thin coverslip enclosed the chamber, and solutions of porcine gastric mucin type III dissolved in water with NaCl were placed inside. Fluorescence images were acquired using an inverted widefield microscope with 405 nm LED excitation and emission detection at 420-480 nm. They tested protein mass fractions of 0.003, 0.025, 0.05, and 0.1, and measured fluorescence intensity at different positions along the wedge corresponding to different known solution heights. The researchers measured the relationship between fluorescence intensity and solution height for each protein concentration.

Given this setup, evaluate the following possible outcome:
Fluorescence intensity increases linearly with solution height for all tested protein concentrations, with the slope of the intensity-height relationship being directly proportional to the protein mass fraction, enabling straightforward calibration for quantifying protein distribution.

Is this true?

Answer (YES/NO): YES